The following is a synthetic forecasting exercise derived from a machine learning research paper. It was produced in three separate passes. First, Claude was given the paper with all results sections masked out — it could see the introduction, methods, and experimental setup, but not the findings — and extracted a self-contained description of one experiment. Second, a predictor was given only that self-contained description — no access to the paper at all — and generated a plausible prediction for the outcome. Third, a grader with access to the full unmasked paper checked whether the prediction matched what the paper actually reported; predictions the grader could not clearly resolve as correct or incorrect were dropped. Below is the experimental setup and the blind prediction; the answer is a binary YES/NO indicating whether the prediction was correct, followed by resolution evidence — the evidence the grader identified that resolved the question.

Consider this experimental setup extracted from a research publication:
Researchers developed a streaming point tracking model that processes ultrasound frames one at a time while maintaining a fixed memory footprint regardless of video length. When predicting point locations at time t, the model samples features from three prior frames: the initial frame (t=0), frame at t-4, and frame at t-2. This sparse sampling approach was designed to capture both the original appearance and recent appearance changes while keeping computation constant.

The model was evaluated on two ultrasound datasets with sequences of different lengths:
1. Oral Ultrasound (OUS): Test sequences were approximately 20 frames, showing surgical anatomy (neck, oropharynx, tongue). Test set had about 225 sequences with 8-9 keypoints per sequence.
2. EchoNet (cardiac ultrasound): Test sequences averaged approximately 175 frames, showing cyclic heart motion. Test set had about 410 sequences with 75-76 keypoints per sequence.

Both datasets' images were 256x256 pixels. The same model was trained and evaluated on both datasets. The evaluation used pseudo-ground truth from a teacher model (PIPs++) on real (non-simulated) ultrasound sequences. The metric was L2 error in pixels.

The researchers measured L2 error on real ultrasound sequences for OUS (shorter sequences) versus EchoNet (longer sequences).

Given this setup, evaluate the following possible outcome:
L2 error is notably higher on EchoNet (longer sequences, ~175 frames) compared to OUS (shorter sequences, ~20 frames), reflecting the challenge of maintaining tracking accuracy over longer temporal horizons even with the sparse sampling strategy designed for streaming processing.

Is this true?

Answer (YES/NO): NO